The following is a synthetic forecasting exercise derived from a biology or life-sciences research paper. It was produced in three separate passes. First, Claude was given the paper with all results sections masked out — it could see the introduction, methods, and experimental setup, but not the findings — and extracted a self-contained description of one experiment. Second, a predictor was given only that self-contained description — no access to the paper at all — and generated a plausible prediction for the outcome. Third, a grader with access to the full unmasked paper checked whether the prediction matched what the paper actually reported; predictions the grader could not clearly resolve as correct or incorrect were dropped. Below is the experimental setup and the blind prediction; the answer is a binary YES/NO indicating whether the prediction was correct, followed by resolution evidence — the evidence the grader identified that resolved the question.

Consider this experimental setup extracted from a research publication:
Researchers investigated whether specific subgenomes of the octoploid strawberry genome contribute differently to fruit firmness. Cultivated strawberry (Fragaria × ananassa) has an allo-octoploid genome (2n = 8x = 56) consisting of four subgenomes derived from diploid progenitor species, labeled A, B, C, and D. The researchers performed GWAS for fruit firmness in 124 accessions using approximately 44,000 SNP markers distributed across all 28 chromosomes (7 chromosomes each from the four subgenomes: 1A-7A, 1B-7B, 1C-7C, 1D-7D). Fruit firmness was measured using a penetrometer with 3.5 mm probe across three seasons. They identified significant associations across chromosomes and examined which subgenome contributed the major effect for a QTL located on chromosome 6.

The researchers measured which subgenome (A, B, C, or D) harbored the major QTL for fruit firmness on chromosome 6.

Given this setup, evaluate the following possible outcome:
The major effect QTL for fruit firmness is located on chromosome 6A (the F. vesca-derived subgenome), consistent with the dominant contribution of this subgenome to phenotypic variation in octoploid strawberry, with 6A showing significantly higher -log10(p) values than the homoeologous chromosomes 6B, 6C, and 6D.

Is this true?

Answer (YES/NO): YES